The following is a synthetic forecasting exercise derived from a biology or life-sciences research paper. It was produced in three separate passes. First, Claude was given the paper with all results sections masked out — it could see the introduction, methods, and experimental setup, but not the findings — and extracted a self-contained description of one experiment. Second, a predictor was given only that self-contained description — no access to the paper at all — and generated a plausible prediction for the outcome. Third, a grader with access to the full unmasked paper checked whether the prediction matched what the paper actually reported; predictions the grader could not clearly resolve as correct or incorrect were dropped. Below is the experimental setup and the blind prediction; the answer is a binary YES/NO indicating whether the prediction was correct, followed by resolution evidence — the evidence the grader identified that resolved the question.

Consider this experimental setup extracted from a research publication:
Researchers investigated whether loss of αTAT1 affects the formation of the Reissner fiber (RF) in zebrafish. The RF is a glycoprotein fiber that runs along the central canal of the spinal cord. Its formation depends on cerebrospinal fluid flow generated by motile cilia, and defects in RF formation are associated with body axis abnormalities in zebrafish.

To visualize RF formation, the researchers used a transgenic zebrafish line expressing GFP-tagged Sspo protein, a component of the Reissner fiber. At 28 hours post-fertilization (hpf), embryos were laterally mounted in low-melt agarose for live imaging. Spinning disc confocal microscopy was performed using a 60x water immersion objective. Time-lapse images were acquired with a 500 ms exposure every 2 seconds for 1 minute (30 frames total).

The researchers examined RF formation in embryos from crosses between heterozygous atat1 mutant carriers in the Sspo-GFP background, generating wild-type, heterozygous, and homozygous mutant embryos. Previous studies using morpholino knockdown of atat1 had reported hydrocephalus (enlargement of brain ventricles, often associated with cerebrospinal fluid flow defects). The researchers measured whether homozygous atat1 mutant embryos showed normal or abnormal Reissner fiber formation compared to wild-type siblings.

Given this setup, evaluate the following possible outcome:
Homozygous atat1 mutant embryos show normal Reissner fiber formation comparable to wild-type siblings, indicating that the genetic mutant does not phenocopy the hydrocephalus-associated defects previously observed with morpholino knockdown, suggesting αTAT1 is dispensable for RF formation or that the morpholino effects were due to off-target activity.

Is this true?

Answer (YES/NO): YES